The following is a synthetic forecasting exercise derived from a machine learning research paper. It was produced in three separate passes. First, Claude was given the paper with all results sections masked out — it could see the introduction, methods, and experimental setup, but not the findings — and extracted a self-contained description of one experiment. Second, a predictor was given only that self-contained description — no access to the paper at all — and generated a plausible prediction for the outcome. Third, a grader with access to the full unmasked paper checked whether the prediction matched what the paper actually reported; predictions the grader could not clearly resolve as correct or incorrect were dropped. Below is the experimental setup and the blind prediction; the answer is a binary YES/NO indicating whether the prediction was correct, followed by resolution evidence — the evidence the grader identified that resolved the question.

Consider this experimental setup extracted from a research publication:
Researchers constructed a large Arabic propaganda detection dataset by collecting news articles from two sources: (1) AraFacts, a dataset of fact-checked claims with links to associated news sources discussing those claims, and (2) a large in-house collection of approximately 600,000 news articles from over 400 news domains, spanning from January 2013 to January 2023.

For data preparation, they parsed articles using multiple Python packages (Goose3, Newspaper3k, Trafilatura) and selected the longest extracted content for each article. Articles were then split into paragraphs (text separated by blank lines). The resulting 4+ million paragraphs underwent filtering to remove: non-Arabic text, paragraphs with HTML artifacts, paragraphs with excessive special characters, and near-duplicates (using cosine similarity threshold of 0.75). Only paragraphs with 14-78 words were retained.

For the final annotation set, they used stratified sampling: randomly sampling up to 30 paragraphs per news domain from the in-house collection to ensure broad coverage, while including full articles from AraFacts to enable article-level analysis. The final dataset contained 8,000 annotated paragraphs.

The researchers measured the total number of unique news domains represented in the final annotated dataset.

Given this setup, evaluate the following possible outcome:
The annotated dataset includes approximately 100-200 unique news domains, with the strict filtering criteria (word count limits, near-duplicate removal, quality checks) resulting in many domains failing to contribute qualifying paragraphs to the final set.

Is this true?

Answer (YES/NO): NO